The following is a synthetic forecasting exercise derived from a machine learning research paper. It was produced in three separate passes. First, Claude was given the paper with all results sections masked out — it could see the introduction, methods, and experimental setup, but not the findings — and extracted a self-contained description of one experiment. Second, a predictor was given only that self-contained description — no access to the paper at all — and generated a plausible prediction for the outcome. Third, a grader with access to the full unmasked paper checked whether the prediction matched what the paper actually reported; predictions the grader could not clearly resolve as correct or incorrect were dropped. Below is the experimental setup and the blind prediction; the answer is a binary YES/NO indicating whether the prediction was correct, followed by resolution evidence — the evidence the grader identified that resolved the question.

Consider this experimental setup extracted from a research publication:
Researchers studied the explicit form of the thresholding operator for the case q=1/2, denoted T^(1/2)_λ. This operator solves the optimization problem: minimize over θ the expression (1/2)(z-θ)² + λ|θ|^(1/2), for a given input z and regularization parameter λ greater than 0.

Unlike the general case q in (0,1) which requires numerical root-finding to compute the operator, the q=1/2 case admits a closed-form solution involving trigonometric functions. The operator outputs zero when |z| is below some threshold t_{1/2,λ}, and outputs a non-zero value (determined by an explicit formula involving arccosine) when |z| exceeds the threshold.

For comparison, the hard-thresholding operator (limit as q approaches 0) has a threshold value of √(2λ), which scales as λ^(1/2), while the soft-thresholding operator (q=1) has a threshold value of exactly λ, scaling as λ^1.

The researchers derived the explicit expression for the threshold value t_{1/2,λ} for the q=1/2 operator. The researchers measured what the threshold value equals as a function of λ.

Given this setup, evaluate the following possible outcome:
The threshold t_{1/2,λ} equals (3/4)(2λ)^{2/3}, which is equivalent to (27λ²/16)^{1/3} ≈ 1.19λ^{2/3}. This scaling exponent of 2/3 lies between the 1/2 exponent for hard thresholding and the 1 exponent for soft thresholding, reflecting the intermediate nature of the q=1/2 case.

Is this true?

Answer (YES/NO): NO